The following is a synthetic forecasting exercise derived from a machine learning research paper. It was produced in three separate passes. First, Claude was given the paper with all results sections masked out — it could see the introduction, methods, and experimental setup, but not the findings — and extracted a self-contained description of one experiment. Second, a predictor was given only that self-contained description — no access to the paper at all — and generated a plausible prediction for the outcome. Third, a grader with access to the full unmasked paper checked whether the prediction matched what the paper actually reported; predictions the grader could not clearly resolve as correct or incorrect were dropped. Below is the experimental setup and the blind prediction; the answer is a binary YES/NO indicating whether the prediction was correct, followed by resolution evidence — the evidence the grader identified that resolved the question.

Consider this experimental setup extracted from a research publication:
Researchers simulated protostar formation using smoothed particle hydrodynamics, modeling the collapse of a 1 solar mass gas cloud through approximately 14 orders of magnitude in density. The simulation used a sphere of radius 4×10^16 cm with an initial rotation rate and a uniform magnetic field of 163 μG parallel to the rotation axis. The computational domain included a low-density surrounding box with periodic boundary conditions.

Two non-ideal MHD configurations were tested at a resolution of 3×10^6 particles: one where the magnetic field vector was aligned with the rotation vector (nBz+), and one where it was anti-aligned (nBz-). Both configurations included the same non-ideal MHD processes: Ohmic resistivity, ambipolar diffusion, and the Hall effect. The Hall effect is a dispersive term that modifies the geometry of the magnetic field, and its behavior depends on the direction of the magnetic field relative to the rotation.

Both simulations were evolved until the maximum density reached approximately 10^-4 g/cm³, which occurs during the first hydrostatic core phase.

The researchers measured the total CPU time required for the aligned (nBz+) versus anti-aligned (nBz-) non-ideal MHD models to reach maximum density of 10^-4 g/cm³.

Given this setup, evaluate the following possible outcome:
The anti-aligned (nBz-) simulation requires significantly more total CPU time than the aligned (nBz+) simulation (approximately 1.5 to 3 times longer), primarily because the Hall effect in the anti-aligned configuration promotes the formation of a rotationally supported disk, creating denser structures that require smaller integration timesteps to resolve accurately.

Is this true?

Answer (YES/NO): NO